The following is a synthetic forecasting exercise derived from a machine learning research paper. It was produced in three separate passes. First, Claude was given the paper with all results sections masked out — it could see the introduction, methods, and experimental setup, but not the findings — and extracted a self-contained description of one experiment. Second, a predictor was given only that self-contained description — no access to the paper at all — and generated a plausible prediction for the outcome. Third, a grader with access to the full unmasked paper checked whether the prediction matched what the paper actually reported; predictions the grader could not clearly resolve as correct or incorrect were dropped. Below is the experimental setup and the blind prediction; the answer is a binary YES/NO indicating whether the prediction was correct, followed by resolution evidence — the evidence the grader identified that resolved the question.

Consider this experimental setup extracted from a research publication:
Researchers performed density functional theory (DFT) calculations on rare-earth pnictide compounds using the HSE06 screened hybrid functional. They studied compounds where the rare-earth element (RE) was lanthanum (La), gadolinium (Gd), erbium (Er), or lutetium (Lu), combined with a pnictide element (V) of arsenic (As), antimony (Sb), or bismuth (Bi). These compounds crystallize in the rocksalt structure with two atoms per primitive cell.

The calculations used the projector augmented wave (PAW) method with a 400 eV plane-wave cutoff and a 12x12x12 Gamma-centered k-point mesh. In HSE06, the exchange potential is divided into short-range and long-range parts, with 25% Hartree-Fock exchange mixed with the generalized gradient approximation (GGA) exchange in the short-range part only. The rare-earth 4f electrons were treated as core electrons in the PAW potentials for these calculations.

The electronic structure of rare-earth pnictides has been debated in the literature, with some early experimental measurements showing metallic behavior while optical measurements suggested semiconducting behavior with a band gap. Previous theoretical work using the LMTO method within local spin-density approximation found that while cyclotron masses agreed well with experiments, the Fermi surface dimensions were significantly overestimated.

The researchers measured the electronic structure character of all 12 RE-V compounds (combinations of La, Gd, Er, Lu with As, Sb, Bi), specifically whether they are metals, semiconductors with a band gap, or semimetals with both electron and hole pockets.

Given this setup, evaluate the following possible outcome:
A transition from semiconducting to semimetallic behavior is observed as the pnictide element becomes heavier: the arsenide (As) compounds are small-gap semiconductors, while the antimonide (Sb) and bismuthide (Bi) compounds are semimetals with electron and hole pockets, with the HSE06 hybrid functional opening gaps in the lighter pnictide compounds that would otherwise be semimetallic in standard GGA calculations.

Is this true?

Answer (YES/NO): NO